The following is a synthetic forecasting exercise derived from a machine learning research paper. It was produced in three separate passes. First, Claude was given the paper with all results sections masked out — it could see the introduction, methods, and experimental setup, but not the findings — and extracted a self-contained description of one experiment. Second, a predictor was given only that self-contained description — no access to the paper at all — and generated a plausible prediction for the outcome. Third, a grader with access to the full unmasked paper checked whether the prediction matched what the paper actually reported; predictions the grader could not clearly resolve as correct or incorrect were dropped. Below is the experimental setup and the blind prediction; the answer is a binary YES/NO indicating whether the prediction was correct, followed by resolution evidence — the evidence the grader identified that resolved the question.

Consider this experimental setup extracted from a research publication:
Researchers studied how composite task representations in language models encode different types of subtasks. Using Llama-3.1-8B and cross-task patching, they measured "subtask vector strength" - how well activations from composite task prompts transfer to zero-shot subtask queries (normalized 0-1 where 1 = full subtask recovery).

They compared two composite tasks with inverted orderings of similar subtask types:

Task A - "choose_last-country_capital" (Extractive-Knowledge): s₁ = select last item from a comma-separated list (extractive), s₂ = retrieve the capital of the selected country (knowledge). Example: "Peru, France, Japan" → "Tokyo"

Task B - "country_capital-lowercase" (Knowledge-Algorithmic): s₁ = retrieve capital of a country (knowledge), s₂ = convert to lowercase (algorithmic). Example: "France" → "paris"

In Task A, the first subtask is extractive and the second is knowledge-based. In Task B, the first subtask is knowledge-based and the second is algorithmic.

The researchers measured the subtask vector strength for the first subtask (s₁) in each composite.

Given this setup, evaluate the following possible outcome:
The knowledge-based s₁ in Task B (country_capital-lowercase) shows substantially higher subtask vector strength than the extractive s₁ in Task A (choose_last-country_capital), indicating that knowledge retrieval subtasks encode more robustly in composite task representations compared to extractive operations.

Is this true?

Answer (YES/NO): YES